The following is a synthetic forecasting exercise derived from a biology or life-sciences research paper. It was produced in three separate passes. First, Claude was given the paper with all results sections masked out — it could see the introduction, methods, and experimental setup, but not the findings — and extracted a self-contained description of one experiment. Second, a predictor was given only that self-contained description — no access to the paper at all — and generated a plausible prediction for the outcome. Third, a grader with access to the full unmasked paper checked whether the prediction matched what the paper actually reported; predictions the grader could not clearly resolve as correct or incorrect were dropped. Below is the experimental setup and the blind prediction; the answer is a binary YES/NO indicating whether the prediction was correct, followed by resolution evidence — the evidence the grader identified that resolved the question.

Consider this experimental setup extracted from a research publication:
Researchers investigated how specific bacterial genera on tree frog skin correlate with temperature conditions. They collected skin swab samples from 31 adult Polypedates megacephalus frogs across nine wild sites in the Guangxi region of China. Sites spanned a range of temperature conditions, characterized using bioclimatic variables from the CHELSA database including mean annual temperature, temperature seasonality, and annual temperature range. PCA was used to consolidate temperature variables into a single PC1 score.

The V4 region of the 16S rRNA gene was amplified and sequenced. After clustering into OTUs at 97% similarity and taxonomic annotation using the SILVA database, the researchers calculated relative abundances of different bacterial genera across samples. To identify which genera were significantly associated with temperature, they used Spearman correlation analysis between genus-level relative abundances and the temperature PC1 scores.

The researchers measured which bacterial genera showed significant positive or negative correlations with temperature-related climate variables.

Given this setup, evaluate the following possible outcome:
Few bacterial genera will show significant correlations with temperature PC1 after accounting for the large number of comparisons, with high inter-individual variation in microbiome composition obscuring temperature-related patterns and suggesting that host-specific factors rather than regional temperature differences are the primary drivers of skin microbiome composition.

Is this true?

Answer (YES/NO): NO